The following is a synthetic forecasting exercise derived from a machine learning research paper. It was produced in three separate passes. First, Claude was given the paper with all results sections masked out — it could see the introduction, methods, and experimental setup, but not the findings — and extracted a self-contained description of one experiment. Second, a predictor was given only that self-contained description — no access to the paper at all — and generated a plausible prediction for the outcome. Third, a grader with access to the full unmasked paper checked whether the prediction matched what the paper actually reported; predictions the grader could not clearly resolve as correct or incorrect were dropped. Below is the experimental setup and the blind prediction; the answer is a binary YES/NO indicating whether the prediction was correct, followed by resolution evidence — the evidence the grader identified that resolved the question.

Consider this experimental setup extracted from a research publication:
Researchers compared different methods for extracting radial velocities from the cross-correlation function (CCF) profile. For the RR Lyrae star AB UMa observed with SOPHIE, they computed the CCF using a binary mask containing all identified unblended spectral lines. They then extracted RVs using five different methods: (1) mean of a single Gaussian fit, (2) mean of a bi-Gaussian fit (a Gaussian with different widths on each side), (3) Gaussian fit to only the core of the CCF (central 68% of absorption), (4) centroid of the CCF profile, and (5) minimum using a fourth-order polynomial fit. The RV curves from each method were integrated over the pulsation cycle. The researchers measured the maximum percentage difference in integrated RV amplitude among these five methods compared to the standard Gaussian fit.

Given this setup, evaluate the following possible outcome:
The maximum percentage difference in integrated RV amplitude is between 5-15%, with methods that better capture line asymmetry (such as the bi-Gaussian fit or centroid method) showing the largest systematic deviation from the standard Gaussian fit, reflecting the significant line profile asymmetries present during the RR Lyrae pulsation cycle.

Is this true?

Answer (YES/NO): NO